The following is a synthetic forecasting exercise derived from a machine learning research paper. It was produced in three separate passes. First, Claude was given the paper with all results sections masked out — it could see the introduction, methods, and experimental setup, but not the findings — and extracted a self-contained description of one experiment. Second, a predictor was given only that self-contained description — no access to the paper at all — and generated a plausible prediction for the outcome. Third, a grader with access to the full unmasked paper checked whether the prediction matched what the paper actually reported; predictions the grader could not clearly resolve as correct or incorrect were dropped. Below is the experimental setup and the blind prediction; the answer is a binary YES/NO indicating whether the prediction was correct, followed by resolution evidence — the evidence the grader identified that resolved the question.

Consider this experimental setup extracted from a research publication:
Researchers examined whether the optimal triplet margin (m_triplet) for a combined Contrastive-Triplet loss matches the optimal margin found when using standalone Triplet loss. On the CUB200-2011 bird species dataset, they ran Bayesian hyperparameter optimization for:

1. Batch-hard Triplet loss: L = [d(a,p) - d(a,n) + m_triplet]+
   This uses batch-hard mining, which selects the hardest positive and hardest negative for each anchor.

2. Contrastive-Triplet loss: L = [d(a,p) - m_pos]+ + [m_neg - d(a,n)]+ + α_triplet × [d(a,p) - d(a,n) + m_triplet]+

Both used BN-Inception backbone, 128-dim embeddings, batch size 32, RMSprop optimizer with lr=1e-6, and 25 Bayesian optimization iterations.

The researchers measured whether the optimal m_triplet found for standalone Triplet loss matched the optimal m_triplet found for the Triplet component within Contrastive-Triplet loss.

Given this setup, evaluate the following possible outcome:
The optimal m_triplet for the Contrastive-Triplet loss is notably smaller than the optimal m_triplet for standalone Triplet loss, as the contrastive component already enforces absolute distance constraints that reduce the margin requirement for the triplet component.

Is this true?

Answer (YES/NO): YES